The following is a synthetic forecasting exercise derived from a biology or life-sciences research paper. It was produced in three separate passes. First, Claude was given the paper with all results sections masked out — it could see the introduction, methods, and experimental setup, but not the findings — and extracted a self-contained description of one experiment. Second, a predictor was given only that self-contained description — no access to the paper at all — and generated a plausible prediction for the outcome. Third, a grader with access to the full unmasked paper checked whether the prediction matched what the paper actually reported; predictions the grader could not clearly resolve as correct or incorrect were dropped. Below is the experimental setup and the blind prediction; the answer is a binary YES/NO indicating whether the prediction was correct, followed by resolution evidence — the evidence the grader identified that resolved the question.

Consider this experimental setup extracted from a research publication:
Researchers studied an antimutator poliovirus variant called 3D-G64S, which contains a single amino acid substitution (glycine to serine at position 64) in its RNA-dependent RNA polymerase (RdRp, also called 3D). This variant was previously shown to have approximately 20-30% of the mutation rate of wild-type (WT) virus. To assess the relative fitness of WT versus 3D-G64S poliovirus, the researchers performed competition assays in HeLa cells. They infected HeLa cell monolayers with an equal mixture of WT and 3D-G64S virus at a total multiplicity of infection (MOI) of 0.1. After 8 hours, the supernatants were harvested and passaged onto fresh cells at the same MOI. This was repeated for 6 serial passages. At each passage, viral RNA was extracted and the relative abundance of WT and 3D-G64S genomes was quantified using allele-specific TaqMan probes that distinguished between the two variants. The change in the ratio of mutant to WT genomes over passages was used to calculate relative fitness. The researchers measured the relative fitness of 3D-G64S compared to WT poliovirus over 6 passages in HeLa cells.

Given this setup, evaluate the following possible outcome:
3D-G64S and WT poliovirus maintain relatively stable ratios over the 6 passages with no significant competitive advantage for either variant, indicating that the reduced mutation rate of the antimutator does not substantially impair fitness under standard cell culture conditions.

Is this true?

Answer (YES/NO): NO